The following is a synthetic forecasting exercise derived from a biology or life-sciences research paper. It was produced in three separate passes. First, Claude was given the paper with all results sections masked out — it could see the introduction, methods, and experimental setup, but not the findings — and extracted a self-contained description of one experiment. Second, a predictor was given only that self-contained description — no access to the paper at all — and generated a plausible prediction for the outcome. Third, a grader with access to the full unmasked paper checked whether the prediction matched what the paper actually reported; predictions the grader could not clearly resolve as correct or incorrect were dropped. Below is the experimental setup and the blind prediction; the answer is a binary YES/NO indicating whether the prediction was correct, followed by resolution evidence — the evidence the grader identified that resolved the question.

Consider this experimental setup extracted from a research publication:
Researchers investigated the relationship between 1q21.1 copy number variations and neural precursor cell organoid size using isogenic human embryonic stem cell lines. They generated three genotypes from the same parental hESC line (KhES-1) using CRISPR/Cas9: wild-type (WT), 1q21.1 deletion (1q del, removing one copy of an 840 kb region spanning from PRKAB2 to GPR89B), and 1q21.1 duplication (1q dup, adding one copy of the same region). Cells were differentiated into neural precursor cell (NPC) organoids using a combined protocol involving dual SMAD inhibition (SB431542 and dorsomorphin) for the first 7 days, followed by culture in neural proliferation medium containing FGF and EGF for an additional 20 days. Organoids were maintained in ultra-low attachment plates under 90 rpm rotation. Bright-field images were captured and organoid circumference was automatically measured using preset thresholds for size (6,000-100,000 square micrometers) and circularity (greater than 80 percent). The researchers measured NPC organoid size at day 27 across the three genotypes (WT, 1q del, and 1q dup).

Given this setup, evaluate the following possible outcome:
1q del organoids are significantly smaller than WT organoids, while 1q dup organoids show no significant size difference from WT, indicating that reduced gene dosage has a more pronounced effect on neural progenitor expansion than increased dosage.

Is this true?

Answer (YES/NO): NO